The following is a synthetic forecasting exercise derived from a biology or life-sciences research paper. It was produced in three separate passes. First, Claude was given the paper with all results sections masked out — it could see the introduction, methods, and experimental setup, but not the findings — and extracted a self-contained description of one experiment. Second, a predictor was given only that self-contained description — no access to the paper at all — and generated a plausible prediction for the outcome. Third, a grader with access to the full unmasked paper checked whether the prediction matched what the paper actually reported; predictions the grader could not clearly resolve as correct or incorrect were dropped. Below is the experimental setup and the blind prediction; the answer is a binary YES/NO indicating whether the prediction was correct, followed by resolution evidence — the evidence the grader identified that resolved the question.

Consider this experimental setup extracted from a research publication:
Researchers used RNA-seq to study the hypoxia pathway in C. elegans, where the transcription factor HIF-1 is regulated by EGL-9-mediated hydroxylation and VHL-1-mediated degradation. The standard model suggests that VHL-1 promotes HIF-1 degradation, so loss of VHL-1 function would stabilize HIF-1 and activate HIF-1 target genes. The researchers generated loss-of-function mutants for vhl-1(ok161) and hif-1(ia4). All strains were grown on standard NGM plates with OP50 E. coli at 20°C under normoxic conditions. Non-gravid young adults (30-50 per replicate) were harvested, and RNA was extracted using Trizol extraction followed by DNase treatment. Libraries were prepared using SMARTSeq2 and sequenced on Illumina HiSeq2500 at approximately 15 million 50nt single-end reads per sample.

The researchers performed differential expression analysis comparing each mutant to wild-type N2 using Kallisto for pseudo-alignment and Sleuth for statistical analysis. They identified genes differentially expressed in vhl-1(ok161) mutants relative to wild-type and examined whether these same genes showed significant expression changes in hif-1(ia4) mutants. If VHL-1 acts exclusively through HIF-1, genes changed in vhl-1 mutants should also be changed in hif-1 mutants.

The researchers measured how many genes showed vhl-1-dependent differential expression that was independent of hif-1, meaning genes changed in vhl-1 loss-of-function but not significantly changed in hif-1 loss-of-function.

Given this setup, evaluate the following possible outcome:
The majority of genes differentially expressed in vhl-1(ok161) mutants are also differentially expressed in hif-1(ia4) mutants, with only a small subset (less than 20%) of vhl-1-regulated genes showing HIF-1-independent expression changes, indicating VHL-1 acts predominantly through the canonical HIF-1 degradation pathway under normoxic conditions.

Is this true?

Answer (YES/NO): YES